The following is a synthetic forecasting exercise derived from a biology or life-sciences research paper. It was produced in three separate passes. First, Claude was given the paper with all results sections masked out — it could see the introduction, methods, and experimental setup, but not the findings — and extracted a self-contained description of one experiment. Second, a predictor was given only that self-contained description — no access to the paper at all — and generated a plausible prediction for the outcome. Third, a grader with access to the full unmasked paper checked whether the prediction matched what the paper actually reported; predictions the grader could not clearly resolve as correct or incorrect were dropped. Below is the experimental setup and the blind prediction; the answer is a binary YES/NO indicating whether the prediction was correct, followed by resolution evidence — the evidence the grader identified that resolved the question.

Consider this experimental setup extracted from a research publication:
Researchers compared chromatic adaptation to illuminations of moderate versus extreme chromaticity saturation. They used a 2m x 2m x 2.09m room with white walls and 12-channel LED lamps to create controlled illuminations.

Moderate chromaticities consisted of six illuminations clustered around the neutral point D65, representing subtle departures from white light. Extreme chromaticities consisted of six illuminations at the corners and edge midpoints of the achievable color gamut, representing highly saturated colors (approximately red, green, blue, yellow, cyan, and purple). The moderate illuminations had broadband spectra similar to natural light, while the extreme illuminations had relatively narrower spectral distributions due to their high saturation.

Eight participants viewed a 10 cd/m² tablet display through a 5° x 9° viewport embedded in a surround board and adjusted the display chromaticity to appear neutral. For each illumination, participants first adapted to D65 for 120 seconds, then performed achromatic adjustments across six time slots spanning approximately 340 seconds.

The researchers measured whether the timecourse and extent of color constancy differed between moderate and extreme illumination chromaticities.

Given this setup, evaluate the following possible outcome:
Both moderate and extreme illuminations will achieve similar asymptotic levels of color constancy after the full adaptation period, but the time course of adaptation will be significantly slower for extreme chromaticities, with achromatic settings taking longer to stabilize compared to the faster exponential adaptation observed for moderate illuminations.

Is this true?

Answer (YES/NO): NO